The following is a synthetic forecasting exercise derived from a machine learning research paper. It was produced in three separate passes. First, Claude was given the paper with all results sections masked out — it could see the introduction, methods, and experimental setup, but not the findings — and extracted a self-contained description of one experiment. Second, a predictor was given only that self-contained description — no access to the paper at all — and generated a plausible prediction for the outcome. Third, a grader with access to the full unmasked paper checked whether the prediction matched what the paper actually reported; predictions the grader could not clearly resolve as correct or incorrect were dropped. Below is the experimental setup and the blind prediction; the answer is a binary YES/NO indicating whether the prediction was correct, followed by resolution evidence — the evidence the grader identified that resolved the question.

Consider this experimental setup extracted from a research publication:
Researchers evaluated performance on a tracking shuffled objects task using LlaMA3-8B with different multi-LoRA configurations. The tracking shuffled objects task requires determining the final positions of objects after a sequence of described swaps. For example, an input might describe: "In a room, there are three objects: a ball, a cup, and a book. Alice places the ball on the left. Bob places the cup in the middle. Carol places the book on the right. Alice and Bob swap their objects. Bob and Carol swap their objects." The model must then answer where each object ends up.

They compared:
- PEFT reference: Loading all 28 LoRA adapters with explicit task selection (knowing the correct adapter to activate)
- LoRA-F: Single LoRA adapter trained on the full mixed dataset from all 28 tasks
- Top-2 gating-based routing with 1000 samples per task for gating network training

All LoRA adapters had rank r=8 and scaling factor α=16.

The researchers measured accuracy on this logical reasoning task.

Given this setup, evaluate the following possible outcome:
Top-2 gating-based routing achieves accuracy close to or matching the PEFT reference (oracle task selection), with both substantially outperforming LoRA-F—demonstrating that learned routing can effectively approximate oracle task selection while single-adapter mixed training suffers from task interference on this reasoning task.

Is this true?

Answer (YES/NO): YES